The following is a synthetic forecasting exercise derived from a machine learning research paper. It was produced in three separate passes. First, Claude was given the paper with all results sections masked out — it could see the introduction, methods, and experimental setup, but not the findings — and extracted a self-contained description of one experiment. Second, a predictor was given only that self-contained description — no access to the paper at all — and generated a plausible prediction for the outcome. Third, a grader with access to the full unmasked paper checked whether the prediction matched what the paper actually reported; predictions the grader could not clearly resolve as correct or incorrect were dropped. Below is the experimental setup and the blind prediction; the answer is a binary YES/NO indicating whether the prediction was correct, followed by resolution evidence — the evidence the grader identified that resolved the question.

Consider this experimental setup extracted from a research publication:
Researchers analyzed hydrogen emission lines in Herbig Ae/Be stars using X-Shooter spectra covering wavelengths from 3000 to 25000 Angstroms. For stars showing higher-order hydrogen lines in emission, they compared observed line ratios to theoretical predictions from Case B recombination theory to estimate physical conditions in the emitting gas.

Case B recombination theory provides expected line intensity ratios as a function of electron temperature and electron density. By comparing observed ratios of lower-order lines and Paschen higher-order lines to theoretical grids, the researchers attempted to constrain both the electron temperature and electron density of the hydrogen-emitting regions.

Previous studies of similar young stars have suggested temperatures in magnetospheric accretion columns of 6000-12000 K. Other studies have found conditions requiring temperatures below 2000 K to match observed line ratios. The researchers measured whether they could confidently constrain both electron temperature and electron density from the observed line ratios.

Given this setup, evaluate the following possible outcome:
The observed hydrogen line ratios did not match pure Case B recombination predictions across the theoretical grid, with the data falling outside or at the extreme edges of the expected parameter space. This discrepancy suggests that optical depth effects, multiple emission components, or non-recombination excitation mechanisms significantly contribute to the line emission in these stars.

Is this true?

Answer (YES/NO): YES